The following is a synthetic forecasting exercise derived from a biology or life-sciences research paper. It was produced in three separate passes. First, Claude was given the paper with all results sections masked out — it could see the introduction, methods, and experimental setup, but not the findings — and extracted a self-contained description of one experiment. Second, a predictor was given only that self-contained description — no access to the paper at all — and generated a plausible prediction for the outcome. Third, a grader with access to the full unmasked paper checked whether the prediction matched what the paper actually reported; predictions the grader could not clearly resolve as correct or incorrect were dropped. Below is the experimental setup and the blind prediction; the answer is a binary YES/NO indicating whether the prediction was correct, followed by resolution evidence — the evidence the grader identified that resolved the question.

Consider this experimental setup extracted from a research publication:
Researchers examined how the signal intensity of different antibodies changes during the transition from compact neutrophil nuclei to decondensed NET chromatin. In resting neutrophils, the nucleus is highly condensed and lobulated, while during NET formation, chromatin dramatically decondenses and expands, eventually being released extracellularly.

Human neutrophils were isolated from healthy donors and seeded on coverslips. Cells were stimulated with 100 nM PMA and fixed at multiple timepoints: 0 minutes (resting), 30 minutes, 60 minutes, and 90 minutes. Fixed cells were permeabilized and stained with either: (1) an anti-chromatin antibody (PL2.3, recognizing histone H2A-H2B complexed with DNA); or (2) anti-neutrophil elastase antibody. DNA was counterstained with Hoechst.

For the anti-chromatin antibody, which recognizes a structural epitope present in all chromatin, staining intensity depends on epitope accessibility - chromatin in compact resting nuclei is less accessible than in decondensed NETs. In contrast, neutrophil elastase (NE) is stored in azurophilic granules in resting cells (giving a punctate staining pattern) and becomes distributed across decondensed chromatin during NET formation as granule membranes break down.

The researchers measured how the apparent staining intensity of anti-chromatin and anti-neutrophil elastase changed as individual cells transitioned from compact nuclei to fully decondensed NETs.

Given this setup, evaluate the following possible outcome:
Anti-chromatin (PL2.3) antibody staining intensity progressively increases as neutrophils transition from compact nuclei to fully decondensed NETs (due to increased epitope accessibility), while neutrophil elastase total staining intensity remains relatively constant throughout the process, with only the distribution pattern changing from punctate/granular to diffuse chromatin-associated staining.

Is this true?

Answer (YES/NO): NO